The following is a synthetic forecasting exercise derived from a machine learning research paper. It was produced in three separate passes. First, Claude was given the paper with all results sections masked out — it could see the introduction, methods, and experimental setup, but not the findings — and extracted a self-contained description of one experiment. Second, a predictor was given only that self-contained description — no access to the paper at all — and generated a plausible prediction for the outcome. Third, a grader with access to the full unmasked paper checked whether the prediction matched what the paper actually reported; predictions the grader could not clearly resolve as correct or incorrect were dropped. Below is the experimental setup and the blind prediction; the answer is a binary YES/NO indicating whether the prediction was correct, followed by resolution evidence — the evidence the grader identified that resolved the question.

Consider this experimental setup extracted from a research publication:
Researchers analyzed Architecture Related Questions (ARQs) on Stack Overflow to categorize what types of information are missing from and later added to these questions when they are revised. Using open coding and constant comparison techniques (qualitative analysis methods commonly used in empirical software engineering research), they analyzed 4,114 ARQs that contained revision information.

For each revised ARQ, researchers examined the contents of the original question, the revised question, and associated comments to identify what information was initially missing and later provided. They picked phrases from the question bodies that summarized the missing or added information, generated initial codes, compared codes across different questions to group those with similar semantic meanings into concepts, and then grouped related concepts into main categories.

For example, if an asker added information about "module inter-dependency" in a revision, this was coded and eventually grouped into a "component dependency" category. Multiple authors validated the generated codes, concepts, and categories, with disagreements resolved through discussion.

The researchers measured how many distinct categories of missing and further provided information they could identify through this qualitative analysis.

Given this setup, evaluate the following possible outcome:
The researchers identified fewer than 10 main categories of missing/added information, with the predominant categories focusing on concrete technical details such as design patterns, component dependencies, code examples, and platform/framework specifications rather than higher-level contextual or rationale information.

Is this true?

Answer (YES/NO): NO